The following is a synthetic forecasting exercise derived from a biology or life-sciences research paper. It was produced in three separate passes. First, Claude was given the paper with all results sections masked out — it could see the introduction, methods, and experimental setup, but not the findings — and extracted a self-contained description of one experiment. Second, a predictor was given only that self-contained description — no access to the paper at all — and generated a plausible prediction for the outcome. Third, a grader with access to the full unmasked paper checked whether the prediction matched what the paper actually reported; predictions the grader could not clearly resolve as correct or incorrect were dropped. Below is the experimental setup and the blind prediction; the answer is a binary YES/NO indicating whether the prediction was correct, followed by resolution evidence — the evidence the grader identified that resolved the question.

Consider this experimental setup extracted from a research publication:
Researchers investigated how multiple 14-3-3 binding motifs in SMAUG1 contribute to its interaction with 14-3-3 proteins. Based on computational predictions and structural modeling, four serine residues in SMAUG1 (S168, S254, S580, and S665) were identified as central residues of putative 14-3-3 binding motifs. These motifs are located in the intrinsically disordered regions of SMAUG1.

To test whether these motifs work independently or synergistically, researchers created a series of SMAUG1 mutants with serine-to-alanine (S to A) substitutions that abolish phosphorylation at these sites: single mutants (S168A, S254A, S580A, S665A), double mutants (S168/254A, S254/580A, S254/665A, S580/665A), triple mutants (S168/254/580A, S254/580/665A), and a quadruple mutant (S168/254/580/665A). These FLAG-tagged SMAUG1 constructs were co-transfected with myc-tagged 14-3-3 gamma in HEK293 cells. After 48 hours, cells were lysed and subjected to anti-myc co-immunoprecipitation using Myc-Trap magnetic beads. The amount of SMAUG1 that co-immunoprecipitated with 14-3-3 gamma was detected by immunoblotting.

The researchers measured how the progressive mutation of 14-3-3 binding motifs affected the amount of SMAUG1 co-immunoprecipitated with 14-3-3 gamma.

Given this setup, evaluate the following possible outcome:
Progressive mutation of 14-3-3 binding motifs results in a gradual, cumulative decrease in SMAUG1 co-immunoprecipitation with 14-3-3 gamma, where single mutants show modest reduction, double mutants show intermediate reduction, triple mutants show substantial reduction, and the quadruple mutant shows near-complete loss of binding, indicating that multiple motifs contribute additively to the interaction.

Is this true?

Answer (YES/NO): NO